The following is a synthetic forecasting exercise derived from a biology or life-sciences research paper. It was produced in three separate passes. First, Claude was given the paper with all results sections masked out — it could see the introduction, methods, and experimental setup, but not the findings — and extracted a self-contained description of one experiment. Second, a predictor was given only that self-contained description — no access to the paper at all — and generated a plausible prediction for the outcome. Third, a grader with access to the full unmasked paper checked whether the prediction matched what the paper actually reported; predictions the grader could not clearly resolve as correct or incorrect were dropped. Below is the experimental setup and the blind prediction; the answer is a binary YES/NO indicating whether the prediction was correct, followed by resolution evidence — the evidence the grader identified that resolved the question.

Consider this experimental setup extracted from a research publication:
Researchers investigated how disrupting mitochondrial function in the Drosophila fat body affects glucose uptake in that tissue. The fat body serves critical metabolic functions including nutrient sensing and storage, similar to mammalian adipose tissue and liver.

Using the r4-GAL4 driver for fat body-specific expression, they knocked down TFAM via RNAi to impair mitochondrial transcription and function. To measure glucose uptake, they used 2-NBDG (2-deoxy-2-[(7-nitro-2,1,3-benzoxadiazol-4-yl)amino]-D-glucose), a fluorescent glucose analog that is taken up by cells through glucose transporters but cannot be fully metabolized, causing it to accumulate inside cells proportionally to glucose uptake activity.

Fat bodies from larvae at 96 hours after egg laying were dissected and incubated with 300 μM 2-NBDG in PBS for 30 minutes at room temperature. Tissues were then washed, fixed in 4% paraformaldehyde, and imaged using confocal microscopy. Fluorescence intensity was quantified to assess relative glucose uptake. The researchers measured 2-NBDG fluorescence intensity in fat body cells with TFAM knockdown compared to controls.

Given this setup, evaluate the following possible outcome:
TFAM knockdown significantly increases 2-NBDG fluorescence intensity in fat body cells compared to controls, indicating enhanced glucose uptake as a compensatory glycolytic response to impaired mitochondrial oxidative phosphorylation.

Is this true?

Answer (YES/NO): NO